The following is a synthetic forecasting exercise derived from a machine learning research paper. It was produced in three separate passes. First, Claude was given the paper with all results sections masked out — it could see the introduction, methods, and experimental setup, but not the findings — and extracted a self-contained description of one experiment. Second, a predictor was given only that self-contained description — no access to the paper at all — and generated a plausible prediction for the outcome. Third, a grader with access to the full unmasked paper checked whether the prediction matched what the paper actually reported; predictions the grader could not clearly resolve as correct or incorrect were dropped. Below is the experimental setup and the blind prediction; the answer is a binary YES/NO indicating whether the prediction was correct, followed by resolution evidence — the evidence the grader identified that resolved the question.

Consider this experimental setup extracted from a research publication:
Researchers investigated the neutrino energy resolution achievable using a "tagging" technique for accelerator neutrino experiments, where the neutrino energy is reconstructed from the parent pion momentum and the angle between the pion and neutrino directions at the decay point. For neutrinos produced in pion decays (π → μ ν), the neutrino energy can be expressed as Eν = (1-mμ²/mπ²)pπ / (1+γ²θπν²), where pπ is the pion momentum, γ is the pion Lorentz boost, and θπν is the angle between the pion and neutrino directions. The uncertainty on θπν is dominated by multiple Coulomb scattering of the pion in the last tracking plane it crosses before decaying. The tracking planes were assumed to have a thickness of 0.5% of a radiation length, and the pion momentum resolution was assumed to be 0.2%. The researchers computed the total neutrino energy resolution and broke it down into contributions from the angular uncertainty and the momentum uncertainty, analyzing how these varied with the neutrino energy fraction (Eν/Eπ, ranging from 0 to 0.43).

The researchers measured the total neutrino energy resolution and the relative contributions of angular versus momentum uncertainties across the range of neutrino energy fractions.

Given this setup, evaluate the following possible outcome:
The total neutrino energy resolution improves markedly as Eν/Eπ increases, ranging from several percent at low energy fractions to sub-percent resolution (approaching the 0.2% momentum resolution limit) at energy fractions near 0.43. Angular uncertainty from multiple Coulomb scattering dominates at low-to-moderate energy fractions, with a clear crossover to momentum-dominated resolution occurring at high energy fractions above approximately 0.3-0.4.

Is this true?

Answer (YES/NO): NO